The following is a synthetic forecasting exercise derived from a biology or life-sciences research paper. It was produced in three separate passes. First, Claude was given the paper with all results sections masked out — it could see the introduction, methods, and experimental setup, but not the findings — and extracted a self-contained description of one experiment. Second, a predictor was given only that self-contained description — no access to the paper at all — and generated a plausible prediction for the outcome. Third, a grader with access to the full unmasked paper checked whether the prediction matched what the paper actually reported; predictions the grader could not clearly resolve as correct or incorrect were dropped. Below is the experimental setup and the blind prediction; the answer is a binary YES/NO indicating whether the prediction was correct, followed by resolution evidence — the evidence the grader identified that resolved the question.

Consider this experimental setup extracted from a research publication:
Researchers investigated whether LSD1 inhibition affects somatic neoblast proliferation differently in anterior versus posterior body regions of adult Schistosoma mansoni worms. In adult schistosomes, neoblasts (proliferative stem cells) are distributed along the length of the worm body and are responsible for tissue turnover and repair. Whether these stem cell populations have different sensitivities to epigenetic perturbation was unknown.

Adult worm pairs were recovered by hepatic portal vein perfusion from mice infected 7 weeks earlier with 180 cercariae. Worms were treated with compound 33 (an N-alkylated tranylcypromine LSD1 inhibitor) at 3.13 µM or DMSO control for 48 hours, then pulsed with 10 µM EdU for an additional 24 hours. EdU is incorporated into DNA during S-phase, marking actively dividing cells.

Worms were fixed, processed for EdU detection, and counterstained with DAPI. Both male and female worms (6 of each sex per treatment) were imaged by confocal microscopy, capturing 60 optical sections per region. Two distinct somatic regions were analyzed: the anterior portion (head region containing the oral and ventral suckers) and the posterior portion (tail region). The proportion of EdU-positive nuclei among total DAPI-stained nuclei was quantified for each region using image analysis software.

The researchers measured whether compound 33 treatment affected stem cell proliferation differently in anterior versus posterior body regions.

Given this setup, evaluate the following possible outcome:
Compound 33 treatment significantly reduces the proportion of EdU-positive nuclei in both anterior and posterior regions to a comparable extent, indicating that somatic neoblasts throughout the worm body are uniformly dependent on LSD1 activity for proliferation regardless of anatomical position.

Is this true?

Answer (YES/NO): YES